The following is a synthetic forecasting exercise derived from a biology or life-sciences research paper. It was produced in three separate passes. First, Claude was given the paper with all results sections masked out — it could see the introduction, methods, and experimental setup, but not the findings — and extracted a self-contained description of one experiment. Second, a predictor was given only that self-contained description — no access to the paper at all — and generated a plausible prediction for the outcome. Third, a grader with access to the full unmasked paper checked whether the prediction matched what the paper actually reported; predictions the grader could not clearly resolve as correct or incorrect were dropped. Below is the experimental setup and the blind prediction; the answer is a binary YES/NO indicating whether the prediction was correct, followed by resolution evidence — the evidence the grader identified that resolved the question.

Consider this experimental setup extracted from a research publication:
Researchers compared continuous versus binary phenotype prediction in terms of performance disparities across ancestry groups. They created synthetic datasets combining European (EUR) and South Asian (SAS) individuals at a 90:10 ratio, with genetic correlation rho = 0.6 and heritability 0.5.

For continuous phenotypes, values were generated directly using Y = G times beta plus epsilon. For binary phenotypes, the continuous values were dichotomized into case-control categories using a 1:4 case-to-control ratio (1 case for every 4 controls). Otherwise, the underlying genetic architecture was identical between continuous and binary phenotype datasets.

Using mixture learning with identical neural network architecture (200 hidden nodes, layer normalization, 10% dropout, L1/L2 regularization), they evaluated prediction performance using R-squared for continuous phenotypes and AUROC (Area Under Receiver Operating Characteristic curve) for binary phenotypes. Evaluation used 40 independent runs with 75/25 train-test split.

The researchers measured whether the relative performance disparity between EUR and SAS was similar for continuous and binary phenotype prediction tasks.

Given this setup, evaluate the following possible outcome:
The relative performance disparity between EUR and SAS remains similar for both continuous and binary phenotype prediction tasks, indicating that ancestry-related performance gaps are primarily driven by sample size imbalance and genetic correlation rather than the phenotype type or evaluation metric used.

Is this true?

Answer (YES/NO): YES